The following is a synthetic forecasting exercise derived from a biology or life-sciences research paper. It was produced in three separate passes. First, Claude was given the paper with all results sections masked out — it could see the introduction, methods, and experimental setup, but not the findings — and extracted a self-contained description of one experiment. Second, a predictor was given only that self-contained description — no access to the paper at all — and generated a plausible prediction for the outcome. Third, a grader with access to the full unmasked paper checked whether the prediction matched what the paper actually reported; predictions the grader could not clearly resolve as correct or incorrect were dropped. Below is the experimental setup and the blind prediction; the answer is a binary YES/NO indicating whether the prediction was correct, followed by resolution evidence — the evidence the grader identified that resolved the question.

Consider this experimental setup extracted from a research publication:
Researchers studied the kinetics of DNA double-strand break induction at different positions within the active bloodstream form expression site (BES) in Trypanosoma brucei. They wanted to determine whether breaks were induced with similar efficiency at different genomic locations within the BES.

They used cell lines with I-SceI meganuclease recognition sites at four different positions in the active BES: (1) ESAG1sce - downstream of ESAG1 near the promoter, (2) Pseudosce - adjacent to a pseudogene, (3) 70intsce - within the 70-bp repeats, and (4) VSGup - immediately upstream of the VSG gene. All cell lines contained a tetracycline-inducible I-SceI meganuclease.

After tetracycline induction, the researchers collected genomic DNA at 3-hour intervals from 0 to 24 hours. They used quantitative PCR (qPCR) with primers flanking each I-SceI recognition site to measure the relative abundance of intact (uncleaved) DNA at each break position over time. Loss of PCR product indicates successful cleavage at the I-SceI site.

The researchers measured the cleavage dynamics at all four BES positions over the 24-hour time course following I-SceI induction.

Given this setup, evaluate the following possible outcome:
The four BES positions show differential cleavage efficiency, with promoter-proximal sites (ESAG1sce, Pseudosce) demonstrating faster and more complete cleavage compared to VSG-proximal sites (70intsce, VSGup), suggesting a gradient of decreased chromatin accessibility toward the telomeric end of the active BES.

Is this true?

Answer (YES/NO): NO